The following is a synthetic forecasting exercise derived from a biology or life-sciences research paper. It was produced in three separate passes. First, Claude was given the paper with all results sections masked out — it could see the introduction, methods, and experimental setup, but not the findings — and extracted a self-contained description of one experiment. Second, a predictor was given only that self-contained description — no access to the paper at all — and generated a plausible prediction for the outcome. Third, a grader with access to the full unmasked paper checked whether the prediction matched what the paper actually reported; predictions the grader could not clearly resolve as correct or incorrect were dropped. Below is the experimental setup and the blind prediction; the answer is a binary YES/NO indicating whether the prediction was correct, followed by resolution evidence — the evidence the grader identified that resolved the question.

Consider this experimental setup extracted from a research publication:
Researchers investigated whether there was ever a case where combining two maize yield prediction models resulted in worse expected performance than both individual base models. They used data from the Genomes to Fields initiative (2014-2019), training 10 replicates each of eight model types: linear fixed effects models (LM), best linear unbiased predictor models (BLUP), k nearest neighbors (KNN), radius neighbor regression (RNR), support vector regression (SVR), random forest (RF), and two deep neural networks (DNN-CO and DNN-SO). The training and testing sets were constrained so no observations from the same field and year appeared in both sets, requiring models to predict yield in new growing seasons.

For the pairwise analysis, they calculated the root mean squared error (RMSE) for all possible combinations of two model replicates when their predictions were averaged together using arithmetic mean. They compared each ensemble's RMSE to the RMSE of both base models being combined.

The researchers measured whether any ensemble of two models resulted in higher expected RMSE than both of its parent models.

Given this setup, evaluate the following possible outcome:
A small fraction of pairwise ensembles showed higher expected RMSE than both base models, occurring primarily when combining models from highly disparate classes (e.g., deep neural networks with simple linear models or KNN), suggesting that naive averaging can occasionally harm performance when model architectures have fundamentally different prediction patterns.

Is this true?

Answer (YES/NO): NO